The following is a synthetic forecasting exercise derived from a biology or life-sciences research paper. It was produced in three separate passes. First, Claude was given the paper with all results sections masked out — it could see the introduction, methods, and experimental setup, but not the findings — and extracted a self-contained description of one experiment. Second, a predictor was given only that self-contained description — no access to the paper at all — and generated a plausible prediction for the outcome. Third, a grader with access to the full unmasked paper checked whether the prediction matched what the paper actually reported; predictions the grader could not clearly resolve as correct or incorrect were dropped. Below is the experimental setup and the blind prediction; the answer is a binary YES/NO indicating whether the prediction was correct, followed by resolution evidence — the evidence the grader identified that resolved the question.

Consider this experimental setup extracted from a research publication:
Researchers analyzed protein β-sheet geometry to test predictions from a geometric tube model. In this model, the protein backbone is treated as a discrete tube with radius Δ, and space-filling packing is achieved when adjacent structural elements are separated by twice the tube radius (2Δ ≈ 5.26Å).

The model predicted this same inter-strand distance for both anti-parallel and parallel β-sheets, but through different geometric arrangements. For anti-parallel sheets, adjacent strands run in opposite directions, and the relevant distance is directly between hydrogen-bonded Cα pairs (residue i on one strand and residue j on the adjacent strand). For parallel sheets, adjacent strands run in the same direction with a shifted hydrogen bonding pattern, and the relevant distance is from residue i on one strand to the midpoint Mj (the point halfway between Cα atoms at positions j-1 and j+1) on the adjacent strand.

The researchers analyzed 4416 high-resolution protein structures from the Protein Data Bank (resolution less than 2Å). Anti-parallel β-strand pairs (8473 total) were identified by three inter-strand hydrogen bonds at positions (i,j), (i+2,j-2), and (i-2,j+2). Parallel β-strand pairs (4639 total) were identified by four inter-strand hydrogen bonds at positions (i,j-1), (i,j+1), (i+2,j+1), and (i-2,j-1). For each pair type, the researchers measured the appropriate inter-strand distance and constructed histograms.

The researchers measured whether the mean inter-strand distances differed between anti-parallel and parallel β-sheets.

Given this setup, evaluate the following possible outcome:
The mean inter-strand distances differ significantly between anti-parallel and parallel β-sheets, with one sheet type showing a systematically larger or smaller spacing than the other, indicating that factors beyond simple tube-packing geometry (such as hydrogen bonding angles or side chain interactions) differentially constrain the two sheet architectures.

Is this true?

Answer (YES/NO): NO